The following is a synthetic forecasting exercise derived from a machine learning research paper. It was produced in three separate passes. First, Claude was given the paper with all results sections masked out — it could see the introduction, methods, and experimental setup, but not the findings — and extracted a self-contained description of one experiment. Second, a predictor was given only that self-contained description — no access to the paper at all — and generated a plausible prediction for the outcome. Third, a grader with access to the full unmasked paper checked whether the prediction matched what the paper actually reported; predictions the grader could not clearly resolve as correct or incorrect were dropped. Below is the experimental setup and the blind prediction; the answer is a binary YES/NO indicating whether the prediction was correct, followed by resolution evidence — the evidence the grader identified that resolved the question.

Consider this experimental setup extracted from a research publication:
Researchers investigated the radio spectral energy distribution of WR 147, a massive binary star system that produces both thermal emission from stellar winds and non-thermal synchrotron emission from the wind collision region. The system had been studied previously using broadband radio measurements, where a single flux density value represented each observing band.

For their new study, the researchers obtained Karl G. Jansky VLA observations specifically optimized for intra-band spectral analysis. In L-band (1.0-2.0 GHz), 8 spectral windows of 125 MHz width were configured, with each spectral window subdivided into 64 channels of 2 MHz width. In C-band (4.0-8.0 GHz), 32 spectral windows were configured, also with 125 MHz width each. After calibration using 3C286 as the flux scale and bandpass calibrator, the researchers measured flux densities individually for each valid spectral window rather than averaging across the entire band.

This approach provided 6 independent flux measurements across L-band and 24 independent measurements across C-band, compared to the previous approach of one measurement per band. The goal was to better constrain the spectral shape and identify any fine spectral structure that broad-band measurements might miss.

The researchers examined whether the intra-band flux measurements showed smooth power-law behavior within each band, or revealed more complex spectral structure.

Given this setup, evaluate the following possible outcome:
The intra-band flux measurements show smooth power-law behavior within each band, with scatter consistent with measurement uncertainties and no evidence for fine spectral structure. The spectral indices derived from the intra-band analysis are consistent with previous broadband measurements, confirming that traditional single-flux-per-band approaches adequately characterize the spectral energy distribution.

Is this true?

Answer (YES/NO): NO